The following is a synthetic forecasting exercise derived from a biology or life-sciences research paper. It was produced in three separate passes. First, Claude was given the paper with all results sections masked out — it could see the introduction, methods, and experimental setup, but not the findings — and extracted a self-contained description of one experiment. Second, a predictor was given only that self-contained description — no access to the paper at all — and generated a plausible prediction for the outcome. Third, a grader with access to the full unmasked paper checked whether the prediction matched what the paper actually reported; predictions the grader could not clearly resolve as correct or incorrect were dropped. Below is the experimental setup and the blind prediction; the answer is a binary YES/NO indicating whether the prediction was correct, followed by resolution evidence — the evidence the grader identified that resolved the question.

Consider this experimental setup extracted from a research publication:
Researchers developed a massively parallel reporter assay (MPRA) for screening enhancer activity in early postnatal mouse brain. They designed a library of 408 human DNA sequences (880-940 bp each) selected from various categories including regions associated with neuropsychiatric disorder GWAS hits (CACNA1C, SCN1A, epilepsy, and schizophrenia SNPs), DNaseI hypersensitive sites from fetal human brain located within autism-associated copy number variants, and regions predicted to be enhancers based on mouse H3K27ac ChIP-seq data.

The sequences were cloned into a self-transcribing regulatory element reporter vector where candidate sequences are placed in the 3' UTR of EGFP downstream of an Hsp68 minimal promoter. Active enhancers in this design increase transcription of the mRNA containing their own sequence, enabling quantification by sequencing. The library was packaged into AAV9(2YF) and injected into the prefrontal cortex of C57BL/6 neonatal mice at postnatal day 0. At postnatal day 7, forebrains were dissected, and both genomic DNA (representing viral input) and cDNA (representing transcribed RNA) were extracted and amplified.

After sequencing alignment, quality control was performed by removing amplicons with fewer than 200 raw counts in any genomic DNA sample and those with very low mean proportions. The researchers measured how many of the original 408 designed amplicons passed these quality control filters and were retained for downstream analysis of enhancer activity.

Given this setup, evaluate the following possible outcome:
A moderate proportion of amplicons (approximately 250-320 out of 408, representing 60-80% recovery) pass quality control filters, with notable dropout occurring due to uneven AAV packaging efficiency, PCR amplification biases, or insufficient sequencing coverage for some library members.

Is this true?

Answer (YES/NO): YES